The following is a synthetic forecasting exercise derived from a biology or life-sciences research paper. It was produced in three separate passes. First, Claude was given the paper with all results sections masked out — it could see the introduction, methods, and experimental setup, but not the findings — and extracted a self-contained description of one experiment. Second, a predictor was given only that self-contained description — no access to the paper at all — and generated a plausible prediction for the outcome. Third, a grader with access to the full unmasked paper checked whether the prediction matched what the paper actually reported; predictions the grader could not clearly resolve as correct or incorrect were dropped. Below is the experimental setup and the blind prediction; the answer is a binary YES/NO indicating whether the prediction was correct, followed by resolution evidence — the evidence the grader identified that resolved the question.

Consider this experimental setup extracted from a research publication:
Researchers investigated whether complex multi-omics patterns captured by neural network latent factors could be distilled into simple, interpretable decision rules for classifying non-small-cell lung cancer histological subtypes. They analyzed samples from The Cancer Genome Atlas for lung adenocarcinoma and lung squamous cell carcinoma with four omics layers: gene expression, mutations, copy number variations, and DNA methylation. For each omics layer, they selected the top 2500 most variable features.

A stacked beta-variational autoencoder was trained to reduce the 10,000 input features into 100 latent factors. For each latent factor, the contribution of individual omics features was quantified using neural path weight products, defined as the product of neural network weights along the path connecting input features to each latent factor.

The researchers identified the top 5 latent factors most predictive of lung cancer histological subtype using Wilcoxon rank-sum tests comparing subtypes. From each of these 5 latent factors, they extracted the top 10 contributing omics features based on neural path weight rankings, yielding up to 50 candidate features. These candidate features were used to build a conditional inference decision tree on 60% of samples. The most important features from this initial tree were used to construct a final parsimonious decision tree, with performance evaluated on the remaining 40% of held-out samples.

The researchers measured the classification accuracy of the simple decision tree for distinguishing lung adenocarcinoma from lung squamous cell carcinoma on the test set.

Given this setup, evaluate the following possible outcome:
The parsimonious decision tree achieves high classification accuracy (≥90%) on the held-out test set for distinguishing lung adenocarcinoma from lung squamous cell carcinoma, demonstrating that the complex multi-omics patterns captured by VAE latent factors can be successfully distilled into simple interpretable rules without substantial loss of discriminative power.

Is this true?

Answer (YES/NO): YES